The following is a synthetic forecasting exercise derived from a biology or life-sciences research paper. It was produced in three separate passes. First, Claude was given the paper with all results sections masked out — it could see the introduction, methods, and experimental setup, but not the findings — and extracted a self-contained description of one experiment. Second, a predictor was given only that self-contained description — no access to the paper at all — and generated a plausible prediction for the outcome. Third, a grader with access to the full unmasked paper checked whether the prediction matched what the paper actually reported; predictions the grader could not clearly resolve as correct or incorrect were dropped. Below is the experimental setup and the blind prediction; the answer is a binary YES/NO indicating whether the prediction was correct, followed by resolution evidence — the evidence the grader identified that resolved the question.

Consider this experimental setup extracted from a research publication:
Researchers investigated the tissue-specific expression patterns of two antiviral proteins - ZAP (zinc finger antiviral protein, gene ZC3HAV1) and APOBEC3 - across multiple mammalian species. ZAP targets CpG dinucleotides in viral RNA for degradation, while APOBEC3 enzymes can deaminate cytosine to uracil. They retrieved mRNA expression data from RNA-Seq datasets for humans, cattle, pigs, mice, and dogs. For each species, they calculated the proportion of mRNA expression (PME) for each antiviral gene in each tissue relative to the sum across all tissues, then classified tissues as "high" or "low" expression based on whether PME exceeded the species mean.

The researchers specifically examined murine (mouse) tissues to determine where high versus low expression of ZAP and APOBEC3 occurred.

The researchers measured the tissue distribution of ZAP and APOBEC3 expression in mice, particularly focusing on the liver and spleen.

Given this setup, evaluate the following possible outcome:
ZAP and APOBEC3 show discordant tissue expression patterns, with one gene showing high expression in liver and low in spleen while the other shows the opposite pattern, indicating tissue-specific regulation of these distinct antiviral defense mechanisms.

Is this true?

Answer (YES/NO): NO